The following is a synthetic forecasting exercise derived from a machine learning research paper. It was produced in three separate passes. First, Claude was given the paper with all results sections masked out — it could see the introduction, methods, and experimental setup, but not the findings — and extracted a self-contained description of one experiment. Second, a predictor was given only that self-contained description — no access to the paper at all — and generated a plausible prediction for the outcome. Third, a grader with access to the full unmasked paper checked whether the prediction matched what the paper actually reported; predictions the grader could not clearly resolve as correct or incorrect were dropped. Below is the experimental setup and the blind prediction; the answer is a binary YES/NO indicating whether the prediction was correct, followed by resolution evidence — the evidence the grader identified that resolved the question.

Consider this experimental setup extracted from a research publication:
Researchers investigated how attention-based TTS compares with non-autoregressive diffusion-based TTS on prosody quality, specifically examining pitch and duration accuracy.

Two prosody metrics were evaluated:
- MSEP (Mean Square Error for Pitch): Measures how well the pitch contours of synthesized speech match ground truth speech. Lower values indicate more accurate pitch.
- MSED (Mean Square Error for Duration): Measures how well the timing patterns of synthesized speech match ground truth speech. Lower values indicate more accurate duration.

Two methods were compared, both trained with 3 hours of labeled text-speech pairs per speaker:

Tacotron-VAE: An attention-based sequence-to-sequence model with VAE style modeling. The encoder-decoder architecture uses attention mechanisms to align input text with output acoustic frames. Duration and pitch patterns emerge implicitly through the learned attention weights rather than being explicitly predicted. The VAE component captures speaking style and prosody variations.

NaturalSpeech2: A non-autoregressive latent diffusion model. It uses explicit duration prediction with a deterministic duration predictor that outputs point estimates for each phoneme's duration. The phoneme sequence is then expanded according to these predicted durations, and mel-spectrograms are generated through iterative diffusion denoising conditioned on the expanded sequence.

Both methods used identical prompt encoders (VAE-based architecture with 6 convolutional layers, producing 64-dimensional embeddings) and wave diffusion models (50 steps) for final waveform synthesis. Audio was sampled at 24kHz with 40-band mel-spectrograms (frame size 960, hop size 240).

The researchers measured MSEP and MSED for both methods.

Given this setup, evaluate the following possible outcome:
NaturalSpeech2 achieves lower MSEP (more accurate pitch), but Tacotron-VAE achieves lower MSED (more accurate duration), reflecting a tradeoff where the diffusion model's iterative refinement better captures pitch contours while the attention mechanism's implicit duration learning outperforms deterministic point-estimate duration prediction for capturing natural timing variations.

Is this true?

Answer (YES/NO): YES